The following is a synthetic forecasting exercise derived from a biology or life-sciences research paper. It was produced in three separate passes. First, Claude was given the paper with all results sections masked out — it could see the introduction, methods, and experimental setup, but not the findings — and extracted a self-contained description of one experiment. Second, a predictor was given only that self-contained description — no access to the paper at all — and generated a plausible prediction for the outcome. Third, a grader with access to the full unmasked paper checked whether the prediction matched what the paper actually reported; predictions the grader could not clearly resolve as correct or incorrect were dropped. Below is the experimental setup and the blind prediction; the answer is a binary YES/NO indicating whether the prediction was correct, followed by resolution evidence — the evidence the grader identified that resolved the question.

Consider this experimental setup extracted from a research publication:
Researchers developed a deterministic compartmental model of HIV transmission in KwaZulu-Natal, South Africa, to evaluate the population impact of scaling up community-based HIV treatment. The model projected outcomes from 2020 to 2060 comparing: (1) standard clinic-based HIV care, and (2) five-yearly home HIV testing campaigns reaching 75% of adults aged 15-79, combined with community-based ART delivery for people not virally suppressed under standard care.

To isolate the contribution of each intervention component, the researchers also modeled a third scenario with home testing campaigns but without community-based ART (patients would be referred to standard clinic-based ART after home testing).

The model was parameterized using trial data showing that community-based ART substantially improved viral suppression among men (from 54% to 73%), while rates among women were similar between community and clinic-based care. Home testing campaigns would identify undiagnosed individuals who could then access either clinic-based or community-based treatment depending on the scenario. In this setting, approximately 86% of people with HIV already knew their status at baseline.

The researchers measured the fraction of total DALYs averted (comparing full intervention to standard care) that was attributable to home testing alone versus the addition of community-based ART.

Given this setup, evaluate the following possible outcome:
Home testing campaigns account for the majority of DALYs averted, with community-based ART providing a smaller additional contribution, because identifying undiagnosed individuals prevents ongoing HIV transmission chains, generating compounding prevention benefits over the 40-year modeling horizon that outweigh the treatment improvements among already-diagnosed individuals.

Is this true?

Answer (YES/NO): NO